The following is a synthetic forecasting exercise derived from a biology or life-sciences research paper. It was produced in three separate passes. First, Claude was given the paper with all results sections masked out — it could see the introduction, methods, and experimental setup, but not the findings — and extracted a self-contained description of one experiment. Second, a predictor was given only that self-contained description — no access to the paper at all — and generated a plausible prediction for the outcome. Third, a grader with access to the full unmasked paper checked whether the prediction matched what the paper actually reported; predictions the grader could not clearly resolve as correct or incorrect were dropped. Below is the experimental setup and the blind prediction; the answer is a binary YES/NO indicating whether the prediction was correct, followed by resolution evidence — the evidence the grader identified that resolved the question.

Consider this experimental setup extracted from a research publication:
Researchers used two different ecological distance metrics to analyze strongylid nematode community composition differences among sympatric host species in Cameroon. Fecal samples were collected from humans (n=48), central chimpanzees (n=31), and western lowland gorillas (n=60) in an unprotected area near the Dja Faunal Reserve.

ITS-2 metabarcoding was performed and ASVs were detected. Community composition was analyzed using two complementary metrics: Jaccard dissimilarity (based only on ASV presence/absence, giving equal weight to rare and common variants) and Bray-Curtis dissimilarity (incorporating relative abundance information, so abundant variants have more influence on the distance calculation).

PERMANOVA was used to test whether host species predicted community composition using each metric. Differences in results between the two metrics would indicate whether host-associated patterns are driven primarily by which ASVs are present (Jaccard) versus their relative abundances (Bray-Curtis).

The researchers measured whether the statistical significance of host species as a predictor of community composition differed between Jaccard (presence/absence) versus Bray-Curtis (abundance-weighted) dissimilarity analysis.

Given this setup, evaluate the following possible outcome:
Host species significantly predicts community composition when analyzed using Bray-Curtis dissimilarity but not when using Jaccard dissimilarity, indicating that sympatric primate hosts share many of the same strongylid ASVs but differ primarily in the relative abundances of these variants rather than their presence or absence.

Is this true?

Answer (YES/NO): NO